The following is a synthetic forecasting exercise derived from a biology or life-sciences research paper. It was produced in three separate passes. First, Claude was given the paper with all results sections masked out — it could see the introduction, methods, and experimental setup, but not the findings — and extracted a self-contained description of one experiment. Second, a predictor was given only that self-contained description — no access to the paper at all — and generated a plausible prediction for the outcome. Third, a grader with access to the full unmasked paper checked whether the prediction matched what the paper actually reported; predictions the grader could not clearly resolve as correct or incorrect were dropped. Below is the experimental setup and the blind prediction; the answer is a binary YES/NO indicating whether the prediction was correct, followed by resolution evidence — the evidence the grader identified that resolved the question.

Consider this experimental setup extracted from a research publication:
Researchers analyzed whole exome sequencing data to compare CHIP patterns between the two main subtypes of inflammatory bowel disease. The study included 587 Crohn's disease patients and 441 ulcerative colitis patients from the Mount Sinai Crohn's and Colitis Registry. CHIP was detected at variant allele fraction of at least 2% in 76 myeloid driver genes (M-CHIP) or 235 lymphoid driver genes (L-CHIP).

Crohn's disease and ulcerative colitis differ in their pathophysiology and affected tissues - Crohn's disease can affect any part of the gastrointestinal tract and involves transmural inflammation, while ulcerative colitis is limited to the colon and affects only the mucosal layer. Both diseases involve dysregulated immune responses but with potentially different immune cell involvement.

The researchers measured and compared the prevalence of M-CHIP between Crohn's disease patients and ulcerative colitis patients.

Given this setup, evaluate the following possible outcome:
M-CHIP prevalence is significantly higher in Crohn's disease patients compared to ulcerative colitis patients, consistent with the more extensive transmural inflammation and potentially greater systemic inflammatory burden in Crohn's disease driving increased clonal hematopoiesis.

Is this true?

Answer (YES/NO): NO